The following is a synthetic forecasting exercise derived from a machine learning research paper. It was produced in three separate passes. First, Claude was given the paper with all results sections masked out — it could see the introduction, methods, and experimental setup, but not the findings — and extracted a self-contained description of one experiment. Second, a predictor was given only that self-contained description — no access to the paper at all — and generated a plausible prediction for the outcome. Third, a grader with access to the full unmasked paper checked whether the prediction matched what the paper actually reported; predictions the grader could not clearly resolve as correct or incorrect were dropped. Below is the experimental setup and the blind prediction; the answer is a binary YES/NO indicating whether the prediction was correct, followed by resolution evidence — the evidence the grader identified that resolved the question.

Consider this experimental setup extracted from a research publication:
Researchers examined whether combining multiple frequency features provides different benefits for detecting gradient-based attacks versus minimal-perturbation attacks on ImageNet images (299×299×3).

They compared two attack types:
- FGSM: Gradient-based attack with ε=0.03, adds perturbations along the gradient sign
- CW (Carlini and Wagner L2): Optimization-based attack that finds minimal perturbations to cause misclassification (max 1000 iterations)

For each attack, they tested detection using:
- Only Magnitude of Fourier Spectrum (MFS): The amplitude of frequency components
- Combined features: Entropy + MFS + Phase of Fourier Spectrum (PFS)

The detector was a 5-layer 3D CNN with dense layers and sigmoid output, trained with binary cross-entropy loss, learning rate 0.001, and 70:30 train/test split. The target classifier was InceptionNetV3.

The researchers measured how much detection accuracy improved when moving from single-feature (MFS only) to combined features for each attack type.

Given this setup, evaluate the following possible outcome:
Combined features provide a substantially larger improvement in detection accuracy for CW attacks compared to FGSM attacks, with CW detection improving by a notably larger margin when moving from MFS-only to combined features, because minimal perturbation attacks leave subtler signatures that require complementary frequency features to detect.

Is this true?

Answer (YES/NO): NO